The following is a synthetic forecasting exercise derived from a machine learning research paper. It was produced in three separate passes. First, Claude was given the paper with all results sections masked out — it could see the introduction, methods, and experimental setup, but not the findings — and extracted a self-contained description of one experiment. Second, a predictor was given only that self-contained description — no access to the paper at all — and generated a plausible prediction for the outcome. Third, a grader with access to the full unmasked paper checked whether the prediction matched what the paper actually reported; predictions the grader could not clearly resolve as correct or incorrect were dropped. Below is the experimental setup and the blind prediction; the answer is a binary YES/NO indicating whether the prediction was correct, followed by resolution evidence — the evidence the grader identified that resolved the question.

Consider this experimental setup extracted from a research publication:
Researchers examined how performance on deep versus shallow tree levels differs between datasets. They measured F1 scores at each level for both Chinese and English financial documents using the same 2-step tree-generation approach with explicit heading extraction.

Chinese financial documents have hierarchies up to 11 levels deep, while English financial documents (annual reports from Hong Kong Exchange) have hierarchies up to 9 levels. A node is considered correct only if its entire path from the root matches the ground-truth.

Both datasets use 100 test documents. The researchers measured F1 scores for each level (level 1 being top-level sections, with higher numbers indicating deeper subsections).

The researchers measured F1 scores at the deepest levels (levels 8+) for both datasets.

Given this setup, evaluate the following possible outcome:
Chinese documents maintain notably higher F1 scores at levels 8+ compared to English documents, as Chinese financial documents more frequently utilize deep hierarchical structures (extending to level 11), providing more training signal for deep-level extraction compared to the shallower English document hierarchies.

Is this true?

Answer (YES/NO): YES